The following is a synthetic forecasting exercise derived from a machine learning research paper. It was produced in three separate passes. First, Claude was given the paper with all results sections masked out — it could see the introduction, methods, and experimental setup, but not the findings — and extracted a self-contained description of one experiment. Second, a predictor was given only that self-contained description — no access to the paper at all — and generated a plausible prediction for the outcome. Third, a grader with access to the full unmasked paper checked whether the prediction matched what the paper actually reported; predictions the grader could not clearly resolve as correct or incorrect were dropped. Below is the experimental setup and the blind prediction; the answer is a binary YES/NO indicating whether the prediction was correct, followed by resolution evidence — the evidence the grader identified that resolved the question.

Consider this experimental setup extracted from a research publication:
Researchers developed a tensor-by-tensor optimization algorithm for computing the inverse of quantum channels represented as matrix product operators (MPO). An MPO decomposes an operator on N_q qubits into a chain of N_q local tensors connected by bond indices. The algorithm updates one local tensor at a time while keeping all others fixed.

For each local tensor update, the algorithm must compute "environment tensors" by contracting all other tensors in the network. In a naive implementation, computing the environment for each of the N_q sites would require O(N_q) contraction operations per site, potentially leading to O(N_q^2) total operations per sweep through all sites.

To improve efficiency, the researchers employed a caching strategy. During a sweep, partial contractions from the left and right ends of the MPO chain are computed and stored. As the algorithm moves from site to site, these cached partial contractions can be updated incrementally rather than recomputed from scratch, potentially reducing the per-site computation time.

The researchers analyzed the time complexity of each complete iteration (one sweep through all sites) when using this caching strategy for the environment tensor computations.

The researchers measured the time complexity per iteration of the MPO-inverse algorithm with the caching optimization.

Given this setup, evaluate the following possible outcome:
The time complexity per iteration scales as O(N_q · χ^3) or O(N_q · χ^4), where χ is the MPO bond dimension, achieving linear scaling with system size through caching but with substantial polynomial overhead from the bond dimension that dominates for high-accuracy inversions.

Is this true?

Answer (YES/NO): NO